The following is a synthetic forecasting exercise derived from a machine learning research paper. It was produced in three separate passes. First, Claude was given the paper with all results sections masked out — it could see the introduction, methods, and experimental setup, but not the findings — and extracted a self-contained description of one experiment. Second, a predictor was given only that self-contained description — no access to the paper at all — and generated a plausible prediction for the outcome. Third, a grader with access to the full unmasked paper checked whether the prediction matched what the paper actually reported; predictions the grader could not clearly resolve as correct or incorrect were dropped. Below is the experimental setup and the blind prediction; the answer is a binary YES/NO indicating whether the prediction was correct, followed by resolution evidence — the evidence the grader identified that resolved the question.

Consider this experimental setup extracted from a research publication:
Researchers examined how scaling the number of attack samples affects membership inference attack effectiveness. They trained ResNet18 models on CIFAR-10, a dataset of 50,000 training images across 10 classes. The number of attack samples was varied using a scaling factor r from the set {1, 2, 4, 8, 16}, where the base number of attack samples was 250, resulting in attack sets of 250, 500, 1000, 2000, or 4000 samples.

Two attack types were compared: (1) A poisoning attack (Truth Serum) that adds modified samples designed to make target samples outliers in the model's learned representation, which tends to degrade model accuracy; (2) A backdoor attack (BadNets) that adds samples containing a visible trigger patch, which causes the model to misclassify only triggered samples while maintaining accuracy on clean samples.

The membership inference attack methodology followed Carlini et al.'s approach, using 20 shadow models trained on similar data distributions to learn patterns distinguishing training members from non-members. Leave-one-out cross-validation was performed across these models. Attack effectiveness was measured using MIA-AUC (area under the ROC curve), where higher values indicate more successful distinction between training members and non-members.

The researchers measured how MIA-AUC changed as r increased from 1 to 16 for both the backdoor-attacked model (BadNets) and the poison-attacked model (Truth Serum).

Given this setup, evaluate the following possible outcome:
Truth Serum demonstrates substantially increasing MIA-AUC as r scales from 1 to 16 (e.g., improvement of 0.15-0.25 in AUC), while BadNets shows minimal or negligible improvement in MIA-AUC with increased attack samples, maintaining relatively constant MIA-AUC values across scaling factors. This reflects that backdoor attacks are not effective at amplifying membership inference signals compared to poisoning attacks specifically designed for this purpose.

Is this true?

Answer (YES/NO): NO